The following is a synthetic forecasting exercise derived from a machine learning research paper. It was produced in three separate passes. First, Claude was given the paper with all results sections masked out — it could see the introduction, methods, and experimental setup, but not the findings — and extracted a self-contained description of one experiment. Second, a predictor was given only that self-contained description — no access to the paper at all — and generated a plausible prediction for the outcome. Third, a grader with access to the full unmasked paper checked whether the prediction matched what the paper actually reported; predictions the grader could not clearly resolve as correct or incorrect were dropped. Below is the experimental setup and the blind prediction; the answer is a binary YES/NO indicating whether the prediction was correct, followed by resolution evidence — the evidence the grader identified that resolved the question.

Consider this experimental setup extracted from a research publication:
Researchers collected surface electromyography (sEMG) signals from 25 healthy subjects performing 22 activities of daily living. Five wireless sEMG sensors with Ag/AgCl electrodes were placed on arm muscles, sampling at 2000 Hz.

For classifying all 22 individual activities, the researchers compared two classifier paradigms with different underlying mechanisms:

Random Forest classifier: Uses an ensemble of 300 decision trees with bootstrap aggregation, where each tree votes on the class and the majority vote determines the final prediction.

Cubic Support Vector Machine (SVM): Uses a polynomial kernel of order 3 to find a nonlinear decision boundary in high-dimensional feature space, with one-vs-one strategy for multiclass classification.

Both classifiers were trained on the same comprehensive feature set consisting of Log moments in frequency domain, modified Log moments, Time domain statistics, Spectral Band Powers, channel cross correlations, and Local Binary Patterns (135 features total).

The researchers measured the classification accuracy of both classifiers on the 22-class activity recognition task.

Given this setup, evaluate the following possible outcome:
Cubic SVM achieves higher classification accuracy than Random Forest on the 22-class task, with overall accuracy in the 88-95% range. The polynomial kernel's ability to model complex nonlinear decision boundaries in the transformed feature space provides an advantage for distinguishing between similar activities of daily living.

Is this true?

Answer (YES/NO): NO